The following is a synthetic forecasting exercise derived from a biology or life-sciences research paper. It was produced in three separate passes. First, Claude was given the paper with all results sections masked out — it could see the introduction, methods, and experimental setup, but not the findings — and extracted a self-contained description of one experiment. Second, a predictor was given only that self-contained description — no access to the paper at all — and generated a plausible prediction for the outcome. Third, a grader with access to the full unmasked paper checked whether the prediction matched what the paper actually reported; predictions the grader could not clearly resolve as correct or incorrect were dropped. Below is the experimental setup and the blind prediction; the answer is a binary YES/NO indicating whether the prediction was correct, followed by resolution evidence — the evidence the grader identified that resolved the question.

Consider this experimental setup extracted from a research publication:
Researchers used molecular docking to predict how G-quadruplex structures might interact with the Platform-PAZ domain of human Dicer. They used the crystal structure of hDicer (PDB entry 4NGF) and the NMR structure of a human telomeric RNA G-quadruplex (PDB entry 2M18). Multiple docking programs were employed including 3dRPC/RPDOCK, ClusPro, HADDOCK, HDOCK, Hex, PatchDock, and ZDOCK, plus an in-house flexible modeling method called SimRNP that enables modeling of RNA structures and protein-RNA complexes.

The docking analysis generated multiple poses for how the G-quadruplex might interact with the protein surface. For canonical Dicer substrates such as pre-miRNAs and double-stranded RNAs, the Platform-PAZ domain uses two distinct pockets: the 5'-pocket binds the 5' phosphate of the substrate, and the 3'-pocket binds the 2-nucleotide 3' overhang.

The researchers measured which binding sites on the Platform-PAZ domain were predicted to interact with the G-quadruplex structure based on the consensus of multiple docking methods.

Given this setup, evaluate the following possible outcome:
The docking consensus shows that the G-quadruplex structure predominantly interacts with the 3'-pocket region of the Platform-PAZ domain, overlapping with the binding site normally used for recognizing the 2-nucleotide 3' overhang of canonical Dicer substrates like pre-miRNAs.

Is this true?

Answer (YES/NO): YES